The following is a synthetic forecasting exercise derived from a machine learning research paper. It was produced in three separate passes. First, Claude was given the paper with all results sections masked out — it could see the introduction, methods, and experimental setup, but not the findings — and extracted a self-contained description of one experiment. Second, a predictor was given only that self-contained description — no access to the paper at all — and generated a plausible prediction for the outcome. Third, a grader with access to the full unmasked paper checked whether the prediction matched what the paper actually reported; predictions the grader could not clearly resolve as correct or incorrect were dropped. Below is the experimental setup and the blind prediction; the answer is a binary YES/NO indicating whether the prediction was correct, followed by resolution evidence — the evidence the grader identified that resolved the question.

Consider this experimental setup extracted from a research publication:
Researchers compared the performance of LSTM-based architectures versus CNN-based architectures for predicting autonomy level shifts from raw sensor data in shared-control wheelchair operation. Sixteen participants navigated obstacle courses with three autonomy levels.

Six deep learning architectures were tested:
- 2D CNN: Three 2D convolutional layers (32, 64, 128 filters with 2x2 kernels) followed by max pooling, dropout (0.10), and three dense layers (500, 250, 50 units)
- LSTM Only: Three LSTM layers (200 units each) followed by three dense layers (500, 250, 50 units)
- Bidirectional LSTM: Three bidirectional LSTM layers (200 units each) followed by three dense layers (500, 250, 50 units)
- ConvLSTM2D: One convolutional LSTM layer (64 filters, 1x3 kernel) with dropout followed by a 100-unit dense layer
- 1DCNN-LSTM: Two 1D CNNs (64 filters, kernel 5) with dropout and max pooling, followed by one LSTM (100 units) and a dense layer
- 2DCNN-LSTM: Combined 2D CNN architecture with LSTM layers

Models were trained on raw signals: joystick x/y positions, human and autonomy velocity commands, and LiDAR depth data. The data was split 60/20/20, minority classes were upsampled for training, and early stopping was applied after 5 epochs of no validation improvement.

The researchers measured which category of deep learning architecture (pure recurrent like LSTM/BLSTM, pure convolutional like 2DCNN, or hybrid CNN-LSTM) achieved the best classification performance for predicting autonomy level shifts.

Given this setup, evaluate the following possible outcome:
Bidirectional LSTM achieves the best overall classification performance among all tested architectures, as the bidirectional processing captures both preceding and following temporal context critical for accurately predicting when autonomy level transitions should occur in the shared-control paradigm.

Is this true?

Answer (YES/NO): NO